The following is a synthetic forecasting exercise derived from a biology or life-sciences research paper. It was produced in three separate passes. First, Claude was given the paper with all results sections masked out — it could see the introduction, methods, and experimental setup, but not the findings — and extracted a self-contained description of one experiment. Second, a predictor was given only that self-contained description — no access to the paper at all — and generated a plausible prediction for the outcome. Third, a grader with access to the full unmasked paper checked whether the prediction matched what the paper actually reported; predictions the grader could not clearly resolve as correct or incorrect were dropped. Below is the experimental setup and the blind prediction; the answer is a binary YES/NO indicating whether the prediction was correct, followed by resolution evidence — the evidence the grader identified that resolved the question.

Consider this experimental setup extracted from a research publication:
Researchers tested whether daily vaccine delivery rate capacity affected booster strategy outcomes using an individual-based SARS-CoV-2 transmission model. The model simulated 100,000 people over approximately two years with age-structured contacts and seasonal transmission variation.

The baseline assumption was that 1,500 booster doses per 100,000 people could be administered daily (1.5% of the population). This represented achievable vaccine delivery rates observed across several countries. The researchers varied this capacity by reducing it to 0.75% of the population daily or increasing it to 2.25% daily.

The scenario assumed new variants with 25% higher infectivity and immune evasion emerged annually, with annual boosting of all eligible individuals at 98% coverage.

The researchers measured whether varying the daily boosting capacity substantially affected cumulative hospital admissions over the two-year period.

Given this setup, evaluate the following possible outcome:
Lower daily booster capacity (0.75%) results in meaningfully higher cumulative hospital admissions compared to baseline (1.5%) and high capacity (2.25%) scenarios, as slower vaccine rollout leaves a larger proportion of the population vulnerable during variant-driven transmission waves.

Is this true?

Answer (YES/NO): NO